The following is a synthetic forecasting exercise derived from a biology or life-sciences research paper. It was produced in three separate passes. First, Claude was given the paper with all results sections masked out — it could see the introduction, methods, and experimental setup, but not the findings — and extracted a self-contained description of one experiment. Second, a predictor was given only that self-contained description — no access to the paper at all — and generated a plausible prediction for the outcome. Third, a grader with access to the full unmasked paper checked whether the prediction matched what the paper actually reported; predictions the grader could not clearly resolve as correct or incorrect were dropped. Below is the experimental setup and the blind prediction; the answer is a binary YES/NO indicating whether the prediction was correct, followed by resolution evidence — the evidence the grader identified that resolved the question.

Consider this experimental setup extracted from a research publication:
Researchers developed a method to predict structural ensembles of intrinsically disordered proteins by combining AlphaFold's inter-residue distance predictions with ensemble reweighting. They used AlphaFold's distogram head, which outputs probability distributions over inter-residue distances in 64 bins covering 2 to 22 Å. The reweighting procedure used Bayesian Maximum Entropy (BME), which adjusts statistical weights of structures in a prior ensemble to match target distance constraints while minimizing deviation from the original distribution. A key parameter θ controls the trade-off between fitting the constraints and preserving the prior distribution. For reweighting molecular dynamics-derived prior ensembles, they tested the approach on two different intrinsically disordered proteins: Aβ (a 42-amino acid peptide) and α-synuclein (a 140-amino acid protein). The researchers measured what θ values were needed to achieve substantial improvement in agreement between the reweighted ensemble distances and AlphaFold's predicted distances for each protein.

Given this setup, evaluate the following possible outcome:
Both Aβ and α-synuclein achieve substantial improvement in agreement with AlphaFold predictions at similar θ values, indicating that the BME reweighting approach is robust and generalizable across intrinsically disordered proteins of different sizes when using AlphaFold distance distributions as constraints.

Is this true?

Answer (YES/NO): NO